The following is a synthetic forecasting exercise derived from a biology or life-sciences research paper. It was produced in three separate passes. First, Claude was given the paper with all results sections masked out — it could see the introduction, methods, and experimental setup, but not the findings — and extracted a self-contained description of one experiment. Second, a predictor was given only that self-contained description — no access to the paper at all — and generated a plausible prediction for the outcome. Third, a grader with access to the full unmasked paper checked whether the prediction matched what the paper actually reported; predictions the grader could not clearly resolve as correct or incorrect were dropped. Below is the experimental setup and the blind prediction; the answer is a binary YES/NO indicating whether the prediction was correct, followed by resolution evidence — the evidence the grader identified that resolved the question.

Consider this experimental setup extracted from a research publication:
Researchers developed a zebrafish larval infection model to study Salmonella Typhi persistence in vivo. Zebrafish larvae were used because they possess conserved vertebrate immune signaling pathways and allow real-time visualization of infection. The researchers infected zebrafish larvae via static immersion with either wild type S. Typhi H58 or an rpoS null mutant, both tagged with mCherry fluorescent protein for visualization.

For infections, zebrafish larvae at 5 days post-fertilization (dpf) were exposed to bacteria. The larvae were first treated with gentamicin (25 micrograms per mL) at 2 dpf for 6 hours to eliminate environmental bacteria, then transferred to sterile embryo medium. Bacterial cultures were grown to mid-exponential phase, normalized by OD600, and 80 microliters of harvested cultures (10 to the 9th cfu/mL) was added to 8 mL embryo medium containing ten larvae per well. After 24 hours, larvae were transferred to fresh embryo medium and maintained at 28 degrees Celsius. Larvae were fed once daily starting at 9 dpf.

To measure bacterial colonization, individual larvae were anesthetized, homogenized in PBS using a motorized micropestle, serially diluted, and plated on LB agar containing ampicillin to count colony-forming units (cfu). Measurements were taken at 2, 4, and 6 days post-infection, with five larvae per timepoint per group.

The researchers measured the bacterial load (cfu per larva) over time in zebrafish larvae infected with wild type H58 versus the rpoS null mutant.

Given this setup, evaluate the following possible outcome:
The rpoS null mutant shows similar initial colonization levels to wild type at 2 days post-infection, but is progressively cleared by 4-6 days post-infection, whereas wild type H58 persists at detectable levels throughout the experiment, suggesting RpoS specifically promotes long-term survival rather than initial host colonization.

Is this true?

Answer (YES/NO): NO